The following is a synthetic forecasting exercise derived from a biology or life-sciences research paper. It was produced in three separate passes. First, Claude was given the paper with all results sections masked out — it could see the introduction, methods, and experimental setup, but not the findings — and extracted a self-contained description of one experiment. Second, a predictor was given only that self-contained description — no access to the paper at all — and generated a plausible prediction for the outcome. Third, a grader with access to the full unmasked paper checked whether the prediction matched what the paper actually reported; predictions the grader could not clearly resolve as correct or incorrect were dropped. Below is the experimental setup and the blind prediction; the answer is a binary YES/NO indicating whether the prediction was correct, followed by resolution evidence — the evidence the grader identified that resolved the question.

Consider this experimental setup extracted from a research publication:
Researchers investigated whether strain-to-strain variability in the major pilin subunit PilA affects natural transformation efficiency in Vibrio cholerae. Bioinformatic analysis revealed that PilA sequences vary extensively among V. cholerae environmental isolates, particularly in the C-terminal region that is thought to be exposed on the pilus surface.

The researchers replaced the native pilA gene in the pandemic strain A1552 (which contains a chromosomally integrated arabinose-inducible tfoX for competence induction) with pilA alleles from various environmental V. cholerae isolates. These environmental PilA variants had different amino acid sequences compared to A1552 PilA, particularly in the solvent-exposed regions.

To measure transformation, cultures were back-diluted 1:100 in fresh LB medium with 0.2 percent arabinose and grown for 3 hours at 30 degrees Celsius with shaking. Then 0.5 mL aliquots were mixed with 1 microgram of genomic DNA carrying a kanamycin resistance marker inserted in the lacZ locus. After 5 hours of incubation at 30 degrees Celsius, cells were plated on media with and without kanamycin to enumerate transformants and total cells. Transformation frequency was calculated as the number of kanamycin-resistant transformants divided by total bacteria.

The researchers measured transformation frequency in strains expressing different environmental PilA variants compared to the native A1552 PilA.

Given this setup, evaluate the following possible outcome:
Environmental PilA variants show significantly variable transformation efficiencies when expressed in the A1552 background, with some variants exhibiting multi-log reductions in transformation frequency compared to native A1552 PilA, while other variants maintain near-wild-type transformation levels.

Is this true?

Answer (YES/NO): NO